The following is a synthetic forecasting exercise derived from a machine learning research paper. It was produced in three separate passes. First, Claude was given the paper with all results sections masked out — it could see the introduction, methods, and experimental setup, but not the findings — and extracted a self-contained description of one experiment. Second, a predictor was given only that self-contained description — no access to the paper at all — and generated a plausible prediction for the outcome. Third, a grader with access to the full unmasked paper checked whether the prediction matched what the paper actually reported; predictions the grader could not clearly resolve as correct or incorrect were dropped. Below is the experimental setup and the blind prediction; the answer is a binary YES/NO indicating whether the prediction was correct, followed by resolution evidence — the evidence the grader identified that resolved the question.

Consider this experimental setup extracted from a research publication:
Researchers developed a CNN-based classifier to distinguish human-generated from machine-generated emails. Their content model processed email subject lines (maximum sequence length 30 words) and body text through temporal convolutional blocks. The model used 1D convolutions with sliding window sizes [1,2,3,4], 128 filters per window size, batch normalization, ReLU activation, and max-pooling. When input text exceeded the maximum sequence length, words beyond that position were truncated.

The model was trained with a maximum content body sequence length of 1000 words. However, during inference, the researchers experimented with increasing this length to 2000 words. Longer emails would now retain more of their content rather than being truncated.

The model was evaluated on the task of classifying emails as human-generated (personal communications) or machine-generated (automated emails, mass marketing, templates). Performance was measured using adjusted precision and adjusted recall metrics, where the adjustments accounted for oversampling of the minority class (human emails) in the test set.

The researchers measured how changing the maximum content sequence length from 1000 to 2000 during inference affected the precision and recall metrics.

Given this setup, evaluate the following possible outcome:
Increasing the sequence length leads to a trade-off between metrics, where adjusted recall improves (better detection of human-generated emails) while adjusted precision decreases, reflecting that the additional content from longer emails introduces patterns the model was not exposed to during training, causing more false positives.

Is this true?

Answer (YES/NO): NO